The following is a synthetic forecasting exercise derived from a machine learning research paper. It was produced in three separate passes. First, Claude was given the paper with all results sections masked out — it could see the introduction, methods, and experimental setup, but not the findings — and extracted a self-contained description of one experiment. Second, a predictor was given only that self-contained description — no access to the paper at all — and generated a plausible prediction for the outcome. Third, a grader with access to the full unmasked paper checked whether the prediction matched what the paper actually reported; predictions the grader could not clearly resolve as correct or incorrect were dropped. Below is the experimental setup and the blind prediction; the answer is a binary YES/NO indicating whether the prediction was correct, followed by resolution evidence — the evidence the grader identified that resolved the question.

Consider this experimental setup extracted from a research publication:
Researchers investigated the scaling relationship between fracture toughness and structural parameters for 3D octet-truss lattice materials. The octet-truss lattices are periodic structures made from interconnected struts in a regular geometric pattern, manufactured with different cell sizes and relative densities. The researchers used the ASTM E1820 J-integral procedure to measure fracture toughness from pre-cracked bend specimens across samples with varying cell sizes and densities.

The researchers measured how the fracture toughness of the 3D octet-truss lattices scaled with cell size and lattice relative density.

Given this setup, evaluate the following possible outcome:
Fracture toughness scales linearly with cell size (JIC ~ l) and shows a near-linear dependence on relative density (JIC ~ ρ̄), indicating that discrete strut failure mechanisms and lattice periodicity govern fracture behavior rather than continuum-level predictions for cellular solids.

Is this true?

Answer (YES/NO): NO